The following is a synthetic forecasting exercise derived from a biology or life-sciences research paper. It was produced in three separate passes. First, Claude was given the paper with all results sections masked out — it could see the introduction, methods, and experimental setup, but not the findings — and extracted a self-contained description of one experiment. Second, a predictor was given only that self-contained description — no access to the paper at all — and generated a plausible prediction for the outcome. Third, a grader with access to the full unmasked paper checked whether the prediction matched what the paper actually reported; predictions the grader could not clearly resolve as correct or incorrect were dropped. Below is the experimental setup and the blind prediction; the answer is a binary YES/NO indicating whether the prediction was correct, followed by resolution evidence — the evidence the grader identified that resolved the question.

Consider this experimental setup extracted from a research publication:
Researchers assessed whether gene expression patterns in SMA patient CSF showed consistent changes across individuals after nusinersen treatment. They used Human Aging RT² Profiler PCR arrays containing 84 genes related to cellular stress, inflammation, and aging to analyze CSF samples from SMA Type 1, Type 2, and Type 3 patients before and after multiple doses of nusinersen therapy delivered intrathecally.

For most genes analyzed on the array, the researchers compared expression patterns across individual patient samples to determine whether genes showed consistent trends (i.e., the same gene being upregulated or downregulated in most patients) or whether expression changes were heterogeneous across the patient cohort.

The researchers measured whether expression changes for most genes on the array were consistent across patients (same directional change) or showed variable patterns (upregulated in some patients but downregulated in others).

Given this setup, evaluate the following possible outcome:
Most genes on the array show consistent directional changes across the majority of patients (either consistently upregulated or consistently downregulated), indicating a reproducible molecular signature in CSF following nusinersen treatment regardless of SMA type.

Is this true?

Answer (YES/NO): NO